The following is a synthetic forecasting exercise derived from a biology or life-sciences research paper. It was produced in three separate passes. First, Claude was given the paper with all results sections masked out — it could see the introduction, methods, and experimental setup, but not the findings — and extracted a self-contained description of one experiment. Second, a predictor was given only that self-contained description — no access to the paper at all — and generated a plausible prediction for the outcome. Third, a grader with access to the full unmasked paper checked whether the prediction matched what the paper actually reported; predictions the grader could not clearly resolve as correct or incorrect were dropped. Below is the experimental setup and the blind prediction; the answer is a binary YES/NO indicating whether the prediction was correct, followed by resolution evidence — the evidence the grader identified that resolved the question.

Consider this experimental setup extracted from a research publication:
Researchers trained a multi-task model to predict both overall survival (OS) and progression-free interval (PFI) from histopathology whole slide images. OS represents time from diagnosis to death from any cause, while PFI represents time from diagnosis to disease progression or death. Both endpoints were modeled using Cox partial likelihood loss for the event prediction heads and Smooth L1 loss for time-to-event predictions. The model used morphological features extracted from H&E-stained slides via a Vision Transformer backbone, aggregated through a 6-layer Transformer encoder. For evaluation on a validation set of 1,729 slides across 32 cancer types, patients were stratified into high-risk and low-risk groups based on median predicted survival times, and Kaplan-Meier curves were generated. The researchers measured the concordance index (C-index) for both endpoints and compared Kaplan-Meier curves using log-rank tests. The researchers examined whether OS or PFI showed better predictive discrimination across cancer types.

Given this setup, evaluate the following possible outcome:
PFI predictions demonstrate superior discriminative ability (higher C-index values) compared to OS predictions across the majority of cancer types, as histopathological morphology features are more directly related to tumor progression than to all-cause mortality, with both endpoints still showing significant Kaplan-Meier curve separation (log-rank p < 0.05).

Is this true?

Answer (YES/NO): NO